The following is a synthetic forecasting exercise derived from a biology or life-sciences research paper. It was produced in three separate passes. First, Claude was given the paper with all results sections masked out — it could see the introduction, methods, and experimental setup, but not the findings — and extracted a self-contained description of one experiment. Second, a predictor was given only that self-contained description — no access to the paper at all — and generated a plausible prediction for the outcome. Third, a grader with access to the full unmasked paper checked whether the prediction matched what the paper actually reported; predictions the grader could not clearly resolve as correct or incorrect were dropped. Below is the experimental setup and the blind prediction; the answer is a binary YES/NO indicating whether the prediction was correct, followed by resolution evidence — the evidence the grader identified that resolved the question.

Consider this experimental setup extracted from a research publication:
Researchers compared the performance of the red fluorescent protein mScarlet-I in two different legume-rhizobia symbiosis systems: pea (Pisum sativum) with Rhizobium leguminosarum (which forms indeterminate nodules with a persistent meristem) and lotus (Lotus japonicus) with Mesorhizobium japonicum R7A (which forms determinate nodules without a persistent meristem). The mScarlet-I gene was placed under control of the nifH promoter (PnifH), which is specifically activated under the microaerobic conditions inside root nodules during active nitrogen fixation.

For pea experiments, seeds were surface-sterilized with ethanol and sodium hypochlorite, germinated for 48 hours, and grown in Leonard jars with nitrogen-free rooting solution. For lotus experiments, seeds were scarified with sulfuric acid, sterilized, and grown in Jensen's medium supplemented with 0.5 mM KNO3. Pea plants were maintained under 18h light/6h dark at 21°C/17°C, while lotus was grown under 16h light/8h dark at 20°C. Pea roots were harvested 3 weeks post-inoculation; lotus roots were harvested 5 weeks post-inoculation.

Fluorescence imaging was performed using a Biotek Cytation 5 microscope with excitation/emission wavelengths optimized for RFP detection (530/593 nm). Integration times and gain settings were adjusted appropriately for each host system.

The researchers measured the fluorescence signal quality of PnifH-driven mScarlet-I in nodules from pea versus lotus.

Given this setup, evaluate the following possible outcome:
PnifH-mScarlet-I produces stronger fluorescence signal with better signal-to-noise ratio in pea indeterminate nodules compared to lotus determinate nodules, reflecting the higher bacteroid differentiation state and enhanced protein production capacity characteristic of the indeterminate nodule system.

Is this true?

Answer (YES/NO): NO